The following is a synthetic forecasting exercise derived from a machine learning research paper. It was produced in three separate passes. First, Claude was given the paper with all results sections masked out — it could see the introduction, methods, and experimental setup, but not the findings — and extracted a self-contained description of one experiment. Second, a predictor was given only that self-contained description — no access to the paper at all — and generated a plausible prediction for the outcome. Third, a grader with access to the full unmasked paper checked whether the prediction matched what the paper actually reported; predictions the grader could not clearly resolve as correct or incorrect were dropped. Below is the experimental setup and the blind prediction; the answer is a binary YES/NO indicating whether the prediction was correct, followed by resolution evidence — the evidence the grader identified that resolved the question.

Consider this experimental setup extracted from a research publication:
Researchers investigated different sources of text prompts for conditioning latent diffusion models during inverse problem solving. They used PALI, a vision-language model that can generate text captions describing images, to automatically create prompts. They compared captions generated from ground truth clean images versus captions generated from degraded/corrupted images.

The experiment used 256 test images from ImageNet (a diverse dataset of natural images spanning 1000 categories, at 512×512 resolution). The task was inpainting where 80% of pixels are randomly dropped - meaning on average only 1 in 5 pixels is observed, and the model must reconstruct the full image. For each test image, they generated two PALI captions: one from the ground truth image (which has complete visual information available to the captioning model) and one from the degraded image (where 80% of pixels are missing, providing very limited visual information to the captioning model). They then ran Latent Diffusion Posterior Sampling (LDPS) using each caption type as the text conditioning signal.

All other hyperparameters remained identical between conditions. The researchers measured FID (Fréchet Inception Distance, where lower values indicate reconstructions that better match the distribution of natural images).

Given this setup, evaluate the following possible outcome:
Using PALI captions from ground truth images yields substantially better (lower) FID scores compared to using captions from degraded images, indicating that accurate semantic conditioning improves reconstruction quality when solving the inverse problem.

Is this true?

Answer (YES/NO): YES